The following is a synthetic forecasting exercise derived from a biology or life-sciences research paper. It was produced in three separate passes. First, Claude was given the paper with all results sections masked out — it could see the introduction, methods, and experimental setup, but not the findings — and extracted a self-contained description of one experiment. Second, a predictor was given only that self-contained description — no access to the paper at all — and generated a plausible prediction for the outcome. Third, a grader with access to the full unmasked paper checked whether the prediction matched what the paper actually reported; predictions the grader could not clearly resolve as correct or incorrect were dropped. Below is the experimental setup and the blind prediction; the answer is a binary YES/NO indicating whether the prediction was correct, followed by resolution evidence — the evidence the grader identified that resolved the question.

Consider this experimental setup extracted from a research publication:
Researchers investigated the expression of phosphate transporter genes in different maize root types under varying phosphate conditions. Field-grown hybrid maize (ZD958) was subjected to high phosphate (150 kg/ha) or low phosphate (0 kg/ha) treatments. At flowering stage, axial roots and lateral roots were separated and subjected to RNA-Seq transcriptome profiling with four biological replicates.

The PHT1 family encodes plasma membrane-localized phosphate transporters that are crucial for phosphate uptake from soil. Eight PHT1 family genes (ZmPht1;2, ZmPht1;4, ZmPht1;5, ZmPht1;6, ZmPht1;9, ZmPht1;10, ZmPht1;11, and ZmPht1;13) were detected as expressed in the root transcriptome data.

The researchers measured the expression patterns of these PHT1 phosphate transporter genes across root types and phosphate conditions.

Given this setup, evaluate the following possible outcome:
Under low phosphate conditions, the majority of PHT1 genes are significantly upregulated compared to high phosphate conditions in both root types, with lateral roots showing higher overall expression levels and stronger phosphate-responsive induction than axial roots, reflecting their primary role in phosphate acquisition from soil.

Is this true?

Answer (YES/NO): NO